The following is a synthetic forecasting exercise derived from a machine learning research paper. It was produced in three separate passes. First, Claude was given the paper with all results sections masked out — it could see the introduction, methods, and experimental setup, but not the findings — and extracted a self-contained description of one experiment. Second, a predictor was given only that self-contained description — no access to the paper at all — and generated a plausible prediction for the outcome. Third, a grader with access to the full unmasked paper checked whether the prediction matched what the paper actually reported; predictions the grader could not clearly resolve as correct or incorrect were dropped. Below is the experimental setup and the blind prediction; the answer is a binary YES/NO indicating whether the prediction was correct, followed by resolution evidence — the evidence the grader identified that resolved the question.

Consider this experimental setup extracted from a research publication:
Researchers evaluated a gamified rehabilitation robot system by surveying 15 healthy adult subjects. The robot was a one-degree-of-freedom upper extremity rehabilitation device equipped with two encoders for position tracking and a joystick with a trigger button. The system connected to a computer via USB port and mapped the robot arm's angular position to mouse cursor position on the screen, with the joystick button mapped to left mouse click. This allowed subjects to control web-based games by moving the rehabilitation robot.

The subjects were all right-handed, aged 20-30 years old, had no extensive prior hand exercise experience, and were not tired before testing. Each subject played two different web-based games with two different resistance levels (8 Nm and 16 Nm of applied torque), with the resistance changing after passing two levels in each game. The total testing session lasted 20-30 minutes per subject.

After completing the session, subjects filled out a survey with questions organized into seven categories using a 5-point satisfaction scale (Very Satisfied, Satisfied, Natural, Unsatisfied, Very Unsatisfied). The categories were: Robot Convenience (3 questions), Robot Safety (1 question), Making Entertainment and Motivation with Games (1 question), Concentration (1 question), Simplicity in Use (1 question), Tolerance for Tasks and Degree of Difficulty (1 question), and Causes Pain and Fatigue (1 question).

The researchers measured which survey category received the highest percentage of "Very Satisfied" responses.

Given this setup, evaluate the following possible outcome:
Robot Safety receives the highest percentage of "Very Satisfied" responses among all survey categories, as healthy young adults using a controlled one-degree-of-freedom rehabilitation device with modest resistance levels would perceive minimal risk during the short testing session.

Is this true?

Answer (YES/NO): NO